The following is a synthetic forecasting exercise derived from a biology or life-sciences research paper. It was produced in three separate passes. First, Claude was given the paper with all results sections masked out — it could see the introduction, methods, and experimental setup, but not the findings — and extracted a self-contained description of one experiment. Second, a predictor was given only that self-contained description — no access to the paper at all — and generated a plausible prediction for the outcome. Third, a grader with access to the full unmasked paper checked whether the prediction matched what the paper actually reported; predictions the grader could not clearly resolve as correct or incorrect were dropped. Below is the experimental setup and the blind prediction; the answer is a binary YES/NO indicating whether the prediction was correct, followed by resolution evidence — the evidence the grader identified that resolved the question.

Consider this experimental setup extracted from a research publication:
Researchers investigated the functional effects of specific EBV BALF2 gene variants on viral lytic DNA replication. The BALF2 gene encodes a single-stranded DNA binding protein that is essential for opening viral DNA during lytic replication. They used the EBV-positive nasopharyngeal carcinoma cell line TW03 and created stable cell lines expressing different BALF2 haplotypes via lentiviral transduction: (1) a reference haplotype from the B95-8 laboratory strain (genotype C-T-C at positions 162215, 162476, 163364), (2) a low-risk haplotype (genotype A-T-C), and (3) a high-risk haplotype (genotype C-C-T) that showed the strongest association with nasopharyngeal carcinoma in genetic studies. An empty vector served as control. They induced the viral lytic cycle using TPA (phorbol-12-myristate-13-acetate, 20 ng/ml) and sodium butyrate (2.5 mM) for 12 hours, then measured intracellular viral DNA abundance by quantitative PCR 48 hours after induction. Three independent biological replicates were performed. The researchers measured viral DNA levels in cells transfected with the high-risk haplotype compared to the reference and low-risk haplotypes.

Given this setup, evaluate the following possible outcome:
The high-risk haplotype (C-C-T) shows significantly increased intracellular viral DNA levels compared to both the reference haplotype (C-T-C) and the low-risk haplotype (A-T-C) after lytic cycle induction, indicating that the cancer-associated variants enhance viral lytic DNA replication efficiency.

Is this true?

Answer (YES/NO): NO